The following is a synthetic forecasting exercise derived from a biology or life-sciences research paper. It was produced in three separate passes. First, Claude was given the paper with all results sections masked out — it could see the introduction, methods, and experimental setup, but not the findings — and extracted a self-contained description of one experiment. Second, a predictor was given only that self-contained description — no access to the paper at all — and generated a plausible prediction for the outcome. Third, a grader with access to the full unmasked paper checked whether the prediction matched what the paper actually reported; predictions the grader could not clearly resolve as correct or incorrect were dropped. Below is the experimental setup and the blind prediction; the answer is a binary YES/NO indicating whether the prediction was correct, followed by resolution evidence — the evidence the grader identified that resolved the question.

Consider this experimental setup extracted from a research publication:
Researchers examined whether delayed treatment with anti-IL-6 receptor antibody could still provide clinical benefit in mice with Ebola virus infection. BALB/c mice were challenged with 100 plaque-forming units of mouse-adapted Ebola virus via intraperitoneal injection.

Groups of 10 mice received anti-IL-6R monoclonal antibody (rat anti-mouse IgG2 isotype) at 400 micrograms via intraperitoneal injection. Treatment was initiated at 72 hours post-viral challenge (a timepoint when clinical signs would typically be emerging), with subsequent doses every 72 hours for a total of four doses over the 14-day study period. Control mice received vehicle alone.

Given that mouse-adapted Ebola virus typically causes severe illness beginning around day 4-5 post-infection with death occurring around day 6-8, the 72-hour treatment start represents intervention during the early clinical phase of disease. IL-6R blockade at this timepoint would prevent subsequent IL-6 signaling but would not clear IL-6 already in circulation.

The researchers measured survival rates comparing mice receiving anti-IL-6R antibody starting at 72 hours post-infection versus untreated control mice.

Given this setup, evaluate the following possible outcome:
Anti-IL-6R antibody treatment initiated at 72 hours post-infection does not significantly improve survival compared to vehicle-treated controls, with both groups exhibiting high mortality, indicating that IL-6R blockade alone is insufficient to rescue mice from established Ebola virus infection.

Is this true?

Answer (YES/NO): YES